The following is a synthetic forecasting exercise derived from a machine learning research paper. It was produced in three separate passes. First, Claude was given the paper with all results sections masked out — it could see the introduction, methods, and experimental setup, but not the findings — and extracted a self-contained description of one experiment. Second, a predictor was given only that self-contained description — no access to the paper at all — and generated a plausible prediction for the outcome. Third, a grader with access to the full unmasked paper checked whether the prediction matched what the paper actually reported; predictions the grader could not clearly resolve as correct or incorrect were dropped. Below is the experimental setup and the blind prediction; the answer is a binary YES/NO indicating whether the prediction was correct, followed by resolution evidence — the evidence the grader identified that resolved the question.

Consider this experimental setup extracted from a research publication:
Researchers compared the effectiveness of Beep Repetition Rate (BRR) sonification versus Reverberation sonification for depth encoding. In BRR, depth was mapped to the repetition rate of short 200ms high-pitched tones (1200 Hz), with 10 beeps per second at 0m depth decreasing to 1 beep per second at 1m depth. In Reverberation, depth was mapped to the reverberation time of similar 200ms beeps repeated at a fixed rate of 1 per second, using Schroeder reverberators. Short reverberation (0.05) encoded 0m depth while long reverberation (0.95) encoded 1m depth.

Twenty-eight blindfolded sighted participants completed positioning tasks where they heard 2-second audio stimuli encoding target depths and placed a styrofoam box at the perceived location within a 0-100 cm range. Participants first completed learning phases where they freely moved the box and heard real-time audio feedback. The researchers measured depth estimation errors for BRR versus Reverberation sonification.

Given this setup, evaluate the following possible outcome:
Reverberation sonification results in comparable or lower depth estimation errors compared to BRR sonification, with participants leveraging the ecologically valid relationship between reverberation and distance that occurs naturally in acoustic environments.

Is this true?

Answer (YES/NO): NO